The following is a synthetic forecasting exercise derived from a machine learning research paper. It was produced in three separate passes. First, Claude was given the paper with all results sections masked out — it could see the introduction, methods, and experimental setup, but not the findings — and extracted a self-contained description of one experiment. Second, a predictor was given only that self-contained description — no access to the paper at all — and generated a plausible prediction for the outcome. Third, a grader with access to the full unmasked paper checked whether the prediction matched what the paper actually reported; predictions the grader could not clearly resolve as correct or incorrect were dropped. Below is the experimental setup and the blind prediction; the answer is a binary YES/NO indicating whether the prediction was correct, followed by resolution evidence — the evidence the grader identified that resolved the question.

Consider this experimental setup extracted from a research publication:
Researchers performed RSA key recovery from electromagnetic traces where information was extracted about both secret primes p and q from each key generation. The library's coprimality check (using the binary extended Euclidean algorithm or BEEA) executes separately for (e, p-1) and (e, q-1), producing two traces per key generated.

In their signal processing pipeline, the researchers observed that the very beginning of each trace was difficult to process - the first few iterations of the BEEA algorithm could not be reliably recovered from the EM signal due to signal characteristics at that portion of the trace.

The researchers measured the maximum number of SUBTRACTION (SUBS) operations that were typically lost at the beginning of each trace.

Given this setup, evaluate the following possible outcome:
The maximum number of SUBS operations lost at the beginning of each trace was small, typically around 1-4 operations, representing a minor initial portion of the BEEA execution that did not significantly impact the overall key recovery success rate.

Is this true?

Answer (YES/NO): NO